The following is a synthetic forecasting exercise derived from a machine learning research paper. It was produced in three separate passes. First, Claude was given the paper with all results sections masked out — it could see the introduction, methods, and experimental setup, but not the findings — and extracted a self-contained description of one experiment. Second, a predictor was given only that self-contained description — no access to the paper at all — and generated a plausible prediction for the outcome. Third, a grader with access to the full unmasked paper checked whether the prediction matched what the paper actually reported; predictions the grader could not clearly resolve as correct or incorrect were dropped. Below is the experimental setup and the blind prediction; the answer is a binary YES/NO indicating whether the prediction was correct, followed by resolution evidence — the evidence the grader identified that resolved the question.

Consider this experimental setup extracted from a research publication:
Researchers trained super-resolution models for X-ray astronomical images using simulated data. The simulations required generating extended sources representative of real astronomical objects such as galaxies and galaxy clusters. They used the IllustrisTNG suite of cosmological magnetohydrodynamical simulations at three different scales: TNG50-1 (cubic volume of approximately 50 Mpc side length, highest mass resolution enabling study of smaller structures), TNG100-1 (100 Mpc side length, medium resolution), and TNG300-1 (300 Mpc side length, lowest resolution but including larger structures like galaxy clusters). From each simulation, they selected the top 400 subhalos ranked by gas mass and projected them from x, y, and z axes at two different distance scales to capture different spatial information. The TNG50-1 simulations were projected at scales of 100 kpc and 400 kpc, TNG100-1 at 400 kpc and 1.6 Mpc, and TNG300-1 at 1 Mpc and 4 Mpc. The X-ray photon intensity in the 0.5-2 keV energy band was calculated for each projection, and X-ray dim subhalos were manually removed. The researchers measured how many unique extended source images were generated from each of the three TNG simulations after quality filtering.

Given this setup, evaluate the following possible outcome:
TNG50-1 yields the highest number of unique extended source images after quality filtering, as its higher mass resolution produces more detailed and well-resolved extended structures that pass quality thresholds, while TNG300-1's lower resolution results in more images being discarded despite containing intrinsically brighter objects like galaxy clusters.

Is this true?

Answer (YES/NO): NO